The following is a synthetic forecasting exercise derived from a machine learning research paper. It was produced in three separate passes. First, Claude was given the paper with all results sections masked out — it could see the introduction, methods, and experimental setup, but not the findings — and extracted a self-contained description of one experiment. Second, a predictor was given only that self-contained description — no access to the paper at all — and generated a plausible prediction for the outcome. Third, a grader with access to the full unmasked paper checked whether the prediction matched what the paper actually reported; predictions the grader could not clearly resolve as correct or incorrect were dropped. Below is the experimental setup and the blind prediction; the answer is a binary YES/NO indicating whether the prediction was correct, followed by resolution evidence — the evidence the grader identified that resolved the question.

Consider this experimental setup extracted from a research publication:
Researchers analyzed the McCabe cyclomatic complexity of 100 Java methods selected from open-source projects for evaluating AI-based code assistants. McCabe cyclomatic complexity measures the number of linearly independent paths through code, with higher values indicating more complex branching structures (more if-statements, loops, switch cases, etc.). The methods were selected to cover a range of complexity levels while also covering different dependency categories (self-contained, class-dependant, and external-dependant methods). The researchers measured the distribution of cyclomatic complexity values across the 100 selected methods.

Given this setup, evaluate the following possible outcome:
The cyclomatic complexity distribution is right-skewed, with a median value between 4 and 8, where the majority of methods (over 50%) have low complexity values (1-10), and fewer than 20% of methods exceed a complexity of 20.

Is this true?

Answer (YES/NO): NO